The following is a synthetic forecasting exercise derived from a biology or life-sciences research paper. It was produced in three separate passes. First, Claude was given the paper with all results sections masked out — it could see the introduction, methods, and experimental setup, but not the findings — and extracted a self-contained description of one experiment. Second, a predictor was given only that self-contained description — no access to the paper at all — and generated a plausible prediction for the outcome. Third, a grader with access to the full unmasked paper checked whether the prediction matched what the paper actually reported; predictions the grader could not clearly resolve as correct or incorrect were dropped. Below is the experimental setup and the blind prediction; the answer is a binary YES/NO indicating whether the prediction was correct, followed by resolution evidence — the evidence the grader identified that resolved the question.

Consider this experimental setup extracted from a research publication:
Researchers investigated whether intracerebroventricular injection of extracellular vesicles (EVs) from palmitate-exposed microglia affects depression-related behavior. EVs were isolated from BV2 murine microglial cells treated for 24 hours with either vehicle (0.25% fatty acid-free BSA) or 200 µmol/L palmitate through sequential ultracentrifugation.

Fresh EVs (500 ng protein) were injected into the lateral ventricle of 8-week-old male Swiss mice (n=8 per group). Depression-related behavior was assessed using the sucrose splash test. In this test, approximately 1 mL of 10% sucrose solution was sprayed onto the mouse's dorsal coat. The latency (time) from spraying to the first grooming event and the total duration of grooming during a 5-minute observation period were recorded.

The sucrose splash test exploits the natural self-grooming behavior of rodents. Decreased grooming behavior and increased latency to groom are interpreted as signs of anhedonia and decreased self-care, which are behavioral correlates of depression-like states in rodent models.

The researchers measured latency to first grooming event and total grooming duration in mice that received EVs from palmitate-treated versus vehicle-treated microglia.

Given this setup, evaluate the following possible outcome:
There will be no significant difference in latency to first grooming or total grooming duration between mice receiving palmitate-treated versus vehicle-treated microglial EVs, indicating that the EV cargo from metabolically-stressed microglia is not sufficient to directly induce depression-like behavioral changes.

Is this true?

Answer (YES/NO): NO